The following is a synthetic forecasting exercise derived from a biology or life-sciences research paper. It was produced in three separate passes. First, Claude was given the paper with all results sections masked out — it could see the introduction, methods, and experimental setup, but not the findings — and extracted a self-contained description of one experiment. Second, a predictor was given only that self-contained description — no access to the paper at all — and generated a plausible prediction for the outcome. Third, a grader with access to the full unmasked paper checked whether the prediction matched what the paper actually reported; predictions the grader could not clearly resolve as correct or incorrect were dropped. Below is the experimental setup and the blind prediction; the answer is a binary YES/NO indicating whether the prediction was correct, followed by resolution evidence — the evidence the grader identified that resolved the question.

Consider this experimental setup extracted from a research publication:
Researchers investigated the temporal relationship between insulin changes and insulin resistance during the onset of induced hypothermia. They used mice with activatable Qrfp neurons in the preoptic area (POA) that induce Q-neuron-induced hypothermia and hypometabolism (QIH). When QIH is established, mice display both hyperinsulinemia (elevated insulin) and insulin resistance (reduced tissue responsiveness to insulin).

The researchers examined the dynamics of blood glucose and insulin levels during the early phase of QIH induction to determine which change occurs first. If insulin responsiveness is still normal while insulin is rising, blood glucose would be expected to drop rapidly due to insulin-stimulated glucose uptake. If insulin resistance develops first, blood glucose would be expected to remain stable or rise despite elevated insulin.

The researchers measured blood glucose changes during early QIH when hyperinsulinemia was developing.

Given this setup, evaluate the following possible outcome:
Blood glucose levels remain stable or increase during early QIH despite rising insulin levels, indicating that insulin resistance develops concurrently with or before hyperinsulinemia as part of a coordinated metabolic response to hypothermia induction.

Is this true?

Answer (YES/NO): NO